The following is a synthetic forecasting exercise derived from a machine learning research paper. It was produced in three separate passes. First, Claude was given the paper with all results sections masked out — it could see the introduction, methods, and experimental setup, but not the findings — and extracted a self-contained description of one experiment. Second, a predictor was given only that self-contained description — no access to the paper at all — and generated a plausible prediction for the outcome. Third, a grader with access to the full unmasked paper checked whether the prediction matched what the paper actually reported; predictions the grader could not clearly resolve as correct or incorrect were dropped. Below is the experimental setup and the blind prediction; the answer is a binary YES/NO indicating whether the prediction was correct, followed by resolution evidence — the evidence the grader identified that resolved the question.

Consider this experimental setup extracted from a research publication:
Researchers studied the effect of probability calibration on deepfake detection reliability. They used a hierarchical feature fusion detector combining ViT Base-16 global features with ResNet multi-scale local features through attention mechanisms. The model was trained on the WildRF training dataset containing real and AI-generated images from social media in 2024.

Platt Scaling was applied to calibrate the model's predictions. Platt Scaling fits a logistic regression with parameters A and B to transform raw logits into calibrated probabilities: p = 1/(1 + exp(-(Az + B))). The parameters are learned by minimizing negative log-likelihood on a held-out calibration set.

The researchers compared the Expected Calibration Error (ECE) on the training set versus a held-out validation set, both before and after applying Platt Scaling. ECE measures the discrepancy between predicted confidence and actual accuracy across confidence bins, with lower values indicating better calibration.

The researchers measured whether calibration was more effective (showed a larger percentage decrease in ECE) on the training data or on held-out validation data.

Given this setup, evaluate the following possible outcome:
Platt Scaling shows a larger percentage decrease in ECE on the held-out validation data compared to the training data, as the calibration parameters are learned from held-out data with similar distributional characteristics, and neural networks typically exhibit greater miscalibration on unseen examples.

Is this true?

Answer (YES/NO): NO